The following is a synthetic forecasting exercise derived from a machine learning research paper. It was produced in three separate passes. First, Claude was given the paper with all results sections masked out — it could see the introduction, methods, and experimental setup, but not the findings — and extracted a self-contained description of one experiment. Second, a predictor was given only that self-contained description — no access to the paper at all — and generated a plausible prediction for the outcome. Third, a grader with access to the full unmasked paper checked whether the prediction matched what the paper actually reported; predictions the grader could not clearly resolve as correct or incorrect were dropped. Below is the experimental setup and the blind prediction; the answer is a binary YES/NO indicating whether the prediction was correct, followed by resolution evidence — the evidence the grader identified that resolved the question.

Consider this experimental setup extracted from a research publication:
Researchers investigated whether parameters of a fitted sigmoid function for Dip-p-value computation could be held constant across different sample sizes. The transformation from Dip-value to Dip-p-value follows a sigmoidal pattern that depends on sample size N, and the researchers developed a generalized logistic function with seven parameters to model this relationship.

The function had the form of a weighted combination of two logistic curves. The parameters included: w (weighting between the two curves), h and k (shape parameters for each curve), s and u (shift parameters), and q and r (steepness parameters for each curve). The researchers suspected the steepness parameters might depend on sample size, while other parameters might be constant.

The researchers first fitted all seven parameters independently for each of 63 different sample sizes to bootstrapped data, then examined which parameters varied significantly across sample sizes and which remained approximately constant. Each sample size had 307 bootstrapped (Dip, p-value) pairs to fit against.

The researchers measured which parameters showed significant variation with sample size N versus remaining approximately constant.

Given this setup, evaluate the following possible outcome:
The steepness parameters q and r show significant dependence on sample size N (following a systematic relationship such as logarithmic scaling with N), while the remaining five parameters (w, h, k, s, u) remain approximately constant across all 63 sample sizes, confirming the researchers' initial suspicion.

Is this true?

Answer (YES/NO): YES